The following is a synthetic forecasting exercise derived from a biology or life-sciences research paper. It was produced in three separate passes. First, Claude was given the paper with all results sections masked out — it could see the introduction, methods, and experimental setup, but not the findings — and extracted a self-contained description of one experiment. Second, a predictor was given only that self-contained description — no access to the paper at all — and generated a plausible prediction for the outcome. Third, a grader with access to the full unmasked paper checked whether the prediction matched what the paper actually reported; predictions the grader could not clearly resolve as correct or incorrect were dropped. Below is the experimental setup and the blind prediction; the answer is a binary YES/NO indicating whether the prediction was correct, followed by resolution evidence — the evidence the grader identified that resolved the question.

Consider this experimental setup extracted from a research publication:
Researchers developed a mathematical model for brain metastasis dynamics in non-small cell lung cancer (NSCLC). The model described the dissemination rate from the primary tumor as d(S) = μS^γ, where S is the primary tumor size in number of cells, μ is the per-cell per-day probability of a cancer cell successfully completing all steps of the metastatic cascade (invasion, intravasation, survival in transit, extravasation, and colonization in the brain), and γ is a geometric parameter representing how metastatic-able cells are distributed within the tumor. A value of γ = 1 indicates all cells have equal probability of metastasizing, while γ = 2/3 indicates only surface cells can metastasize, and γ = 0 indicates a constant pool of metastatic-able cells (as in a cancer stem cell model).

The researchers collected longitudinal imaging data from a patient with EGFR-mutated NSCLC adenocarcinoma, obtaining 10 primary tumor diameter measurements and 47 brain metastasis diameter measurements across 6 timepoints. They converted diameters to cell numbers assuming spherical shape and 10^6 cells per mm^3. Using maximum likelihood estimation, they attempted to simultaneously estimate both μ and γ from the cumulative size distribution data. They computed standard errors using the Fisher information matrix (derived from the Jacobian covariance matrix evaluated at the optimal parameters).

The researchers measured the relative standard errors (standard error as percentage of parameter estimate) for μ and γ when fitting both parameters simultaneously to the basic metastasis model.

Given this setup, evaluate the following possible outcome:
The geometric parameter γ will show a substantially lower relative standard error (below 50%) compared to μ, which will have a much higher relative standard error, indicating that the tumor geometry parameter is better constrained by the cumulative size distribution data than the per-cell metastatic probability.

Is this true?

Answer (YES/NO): NO